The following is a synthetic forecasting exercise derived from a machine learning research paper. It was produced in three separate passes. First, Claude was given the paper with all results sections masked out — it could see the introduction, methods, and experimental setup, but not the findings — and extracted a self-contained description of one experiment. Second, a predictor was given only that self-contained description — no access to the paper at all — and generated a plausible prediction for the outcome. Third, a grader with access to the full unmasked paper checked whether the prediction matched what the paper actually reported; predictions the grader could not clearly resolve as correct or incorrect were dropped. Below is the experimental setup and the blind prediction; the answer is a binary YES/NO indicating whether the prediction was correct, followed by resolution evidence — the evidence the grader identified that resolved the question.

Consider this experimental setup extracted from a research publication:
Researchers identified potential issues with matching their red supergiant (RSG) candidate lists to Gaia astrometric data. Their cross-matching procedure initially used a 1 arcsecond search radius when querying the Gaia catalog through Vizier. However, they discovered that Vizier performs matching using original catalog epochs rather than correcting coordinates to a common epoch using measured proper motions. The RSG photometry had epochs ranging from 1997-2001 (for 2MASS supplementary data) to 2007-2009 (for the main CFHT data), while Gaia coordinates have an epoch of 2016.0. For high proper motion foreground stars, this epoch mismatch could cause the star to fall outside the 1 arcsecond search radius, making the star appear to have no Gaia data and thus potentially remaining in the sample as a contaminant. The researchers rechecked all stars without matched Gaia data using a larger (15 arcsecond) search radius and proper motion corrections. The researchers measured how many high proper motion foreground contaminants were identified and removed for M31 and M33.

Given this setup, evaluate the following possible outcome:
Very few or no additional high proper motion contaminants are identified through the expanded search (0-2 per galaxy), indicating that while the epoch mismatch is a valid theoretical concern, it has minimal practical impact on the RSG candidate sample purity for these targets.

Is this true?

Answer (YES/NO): NO